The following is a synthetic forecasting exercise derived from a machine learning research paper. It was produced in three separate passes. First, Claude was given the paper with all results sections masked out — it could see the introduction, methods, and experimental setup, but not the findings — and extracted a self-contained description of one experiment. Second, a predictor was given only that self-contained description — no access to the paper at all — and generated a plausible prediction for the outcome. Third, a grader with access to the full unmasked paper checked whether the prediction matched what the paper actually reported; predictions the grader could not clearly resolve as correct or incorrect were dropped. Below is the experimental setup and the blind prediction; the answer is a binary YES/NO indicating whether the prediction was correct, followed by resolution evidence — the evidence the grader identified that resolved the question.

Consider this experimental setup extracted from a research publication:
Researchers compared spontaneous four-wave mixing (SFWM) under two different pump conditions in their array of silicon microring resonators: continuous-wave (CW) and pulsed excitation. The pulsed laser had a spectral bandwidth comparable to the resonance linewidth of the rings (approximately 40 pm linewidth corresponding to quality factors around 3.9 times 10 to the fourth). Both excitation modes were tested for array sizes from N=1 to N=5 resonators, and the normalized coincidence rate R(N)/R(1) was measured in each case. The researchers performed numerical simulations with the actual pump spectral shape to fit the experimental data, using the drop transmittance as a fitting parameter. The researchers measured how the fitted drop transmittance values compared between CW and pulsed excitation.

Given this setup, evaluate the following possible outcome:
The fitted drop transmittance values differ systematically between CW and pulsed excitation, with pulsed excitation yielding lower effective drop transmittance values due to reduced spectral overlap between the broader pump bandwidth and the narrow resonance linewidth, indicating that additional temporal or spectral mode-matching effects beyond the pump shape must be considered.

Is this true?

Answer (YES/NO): NO